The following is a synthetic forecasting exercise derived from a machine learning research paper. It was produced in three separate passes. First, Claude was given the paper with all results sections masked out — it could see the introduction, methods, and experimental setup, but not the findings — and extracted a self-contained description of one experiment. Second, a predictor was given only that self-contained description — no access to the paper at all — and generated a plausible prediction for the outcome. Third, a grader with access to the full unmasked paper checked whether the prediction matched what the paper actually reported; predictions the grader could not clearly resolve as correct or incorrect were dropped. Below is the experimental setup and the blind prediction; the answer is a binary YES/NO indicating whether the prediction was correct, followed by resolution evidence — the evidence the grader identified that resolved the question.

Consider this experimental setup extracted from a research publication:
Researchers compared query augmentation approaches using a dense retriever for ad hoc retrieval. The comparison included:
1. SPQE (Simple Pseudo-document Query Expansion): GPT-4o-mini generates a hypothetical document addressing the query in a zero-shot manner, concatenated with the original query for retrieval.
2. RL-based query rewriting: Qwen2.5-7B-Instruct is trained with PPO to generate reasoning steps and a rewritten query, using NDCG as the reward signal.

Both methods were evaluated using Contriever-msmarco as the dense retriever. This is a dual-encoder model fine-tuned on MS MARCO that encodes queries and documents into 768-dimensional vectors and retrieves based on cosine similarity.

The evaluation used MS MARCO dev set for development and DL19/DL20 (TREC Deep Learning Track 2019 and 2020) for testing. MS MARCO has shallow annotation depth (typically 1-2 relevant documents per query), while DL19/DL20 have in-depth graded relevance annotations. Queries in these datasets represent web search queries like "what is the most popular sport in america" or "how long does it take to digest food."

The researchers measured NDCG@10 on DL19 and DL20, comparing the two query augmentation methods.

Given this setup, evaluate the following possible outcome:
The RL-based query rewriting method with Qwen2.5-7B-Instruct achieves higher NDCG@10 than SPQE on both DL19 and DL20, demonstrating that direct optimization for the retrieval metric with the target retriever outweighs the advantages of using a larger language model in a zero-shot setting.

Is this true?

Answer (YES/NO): NO